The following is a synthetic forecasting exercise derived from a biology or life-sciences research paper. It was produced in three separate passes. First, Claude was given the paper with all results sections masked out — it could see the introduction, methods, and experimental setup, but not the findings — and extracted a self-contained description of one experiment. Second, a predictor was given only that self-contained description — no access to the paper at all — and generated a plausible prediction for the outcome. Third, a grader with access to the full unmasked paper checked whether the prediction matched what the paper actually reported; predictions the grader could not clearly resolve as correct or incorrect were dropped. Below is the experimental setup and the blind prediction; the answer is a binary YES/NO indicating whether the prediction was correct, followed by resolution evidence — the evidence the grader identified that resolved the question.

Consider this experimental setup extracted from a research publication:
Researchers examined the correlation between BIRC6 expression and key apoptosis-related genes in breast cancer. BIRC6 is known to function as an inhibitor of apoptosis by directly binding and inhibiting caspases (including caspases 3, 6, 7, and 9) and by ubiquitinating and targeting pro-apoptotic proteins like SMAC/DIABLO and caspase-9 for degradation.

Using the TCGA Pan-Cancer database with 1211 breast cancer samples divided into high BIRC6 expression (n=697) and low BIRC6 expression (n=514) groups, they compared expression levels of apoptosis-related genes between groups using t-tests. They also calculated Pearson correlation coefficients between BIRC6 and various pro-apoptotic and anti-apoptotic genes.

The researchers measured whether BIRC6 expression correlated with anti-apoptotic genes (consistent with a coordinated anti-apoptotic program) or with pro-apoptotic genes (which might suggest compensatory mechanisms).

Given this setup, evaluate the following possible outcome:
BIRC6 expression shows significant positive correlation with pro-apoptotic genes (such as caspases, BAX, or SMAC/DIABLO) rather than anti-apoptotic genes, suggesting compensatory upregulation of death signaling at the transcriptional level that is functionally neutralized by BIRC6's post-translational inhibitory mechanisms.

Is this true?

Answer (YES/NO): NO